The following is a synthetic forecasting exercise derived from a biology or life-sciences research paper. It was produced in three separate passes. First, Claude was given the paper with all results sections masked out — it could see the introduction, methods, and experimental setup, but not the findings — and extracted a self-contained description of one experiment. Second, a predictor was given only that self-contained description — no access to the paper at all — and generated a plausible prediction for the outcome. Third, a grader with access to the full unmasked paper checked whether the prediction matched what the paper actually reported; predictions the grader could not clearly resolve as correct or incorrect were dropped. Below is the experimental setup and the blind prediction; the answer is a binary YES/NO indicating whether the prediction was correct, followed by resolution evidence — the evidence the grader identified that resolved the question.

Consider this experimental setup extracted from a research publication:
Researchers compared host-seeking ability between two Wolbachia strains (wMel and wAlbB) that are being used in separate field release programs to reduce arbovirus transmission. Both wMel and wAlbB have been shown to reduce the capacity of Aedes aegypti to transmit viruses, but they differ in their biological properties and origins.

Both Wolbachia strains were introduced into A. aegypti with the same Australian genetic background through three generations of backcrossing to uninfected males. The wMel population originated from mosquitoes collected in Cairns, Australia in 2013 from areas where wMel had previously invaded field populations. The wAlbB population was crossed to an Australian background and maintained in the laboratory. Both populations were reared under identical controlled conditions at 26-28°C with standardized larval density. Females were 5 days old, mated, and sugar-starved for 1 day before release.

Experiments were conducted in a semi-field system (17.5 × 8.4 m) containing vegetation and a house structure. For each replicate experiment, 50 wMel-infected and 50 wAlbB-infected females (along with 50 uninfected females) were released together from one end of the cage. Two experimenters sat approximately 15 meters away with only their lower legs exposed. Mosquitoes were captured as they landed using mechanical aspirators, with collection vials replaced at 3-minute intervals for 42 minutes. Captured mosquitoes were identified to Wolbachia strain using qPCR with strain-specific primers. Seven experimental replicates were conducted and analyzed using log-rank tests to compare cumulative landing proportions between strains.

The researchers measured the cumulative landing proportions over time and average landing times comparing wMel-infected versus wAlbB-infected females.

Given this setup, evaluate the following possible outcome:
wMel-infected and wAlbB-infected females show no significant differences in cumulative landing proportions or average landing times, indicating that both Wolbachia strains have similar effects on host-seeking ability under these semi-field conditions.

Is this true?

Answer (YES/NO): YES